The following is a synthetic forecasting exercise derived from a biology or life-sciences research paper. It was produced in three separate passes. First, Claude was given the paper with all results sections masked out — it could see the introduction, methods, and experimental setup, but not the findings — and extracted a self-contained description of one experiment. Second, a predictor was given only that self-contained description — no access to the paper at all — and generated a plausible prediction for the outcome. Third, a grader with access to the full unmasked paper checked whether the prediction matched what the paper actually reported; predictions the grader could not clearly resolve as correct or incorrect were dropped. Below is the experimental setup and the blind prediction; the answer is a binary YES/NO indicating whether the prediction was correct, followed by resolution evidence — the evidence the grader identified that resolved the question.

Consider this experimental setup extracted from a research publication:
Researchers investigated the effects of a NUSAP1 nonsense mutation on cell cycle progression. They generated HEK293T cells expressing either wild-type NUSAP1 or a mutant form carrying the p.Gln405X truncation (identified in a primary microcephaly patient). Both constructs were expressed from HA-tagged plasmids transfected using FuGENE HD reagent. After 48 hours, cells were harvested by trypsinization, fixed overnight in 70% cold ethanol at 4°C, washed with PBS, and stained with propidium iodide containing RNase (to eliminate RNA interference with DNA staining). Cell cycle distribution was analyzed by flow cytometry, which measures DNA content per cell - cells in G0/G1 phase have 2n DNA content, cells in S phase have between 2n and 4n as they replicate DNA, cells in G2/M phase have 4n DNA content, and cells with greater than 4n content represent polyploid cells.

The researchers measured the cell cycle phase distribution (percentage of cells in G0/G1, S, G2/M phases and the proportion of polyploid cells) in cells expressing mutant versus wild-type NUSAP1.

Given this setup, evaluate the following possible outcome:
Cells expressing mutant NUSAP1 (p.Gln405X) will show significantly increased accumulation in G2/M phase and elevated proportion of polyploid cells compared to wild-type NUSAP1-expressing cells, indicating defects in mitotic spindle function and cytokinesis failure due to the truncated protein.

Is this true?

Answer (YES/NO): YES